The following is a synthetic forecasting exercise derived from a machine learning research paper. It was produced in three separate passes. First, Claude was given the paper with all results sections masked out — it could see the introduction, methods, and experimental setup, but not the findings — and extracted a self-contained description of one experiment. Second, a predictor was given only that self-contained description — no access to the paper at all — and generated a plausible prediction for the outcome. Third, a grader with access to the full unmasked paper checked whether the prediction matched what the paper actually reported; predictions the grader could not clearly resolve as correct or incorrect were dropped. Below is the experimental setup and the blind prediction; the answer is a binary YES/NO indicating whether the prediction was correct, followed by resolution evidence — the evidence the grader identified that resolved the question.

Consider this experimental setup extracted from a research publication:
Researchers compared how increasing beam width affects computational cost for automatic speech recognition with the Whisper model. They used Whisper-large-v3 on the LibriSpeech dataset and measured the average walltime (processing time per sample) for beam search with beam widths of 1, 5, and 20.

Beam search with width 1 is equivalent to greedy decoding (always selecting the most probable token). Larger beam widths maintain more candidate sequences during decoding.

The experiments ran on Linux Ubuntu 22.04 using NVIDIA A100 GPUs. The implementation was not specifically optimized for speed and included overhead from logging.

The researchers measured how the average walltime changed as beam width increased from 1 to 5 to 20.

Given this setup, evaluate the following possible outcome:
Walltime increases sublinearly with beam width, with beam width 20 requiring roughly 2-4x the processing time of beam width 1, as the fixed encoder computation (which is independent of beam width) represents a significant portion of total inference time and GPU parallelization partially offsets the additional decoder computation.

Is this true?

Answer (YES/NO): NO